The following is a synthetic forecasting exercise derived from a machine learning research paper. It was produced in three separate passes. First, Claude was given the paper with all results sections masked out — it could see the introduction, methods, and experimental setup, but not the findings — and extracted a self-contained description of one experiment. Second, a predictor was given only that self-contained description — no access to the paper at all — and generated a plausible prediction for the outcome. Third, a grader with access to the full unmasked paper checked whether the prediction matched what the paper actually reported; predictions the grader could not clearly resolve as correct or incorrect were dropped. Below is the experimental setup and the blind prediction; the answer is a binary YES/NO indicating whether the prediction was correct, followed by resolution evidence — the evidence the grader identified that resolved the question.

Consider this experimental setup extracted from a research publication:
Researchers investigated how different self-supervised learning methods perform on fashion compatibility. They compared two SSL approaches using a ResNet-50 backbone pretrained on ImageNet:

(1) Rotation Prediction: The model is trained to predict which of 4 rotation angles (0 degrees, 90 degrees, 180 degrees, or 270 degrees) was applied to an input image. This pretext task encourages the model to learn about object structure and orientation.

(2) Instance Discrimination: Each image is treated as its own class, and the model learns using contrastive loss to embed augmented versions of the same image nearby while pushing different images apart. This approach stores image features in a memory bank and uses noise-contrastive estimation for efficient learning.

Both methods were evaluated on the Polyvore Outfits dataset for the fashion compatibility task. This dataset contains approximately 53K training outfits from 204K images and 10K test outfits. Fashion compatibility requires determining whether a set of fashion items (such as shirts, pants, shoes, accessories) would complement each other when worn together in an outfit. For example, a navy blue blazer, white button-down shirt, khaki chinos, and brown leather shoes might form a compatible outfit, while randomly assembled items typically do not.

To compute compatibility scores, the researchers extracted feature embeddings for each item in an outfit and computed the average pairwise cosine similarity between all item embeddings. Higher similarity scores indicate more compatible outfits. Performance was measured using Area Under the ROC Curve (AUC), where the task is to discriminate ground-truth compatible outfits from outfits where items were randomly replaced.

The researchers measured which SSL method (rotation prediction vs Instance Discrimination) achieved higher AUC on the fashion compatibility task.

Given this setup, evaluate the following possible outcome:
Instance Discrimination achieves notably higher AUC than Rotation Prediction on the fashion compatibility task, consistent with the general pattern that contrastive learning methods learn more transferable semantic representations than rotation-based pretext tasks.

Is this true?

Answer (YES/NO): YES